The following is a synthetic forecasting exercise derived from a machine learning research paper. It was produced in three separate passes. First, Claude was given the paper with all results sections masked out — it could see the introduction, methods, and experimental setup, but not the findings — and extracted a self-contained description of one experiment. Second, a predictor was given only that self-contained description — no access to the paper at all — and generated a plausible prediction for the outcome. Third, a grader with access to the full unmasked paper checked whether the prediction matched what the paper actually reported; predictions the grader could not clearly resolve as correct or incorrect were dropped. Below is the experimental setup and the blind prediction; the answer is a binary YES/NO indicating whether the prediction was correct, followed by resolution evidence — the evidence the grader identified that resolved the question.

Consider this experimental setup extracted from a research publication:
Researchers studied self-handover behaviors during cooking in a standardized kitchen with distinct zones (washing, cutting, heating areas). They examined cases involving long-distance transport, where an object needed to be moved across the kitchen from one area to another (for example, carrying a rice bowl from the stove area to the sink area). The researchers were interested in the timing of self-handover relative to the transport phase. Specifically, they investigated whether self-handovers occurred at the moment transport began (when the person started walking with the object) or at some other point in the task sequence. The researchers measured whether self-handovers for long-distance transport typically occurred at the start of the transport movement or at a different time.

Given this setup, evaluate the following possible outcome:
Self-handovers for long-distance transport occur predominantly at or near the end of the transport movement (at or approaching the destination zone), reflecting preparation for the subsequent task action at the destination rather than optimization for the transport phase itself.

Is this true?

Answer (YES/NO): NO